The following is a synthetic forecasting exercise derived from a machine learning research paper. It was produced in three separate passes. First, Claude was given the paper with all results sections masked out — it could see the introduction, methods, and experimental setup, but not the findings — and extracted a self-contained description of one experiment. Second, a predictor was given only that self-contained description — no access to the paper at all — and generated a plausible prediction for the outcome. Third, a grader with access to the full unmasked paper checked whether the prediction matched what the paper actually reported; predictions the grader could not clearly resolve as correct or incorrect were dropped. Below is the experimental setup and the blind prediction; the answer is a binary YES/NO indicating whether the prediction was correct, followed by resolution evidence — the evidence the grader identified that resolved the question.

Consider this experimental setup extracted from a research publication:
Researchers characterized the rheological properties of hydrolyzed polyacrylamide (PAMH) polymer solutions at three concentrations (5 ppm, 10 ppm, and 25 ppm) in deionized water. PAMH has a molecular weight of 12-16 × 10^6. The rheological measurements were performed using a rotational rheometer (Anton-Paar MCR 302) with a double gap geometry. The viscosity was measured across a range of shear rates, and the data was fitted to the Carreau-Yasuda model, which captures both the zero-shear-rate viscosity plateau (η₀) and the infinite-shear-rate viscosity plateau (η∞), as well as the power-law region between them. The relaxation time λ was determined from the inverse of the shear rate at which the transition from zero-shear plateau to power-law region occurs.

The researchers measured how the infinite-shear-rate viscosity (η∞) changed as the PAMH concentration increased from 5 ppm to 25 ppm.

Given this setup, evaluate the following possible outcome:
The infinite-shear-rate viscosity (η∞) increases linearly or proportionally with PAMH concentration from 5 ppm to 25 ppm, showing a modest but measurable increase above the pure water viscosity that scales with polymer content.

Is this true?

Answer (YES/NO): NO